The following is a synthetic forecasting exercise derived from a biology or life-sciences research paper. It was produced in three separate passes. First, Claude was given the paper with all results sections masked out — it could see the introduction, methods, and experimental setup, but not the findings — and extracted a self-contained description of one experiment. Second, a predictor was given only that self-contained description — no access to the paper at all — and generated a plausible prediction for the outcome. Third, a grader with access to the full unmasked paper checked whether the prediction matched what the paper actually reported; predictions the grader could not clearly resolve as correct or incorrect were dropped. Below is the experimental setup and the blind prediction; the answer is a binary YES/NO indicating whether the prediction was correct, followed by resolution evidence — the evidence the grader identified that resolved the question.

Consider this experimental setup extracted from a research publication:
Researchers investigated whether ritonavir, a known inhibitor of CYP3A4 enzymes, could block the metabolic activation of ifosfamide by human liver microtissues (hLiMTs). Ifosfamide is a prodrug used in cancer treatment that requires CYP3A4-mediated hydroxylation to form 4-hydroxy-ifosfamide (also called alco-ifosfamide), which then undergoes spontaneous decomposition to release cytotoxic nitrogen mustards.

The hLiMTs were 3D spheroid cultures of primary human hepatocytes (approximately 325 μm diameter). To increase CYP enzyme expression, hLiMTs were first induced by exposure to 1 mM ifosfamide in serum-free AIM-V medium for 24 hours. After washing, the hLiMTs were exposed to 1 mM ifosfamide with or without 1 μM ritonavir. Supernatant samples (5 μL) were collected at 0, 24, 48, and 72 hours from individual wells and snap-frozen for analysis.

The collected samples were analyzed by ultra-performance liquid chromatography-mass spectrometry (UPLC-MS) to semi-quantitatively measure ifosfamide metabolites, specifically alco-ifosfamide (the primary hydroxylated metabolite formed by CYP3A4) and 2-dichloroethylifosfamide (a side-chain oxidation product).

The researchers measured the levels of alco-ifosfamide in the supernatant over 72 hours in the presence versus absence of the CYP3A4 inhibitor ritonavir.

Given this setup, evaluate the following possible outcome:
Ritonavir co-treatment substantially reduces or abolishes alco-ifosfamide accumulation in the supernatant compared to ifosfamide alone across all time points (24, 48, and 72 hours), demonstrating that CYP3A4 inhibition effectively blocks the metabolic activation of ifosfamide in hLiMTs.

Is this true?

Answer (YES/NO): NO